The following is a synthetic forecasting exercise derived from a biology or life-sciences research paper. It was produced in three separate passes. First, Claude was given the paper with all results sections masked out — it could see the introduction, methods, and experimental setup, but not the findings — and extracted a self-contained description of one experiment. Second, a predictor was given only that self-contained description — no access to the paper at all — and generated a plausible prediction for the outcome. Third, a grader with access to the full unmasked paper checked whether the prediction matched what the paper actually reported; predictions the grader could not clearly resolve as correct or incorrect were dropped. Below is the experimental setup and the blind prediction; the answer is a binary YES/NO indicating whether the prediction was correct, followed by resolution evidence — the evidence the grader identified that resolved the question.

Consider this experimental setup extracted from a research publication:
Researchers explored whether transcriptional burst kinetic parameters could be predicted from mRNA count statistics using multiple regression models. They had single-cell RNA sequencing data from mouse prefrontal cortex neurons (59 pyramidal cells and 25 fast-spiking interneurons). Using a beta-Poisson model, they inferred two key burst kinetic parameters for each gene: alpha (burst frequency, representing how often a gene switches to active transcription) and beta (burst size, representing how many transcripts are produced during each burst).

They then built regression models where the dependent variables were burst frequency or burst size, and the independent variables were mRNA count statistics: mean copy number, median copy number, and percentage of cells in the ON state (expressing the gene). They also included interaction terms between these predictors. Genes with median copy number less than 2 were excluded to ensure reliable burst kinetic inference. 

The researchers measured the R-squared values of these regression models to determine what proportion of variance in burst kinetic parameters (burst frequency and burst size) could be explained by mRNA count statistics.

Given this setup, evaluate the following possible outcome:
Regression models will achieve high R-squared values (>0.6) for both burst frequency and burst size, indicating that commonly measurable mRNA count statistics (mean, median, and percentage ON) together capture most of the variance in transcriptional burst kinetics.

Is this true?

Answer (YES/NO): NO